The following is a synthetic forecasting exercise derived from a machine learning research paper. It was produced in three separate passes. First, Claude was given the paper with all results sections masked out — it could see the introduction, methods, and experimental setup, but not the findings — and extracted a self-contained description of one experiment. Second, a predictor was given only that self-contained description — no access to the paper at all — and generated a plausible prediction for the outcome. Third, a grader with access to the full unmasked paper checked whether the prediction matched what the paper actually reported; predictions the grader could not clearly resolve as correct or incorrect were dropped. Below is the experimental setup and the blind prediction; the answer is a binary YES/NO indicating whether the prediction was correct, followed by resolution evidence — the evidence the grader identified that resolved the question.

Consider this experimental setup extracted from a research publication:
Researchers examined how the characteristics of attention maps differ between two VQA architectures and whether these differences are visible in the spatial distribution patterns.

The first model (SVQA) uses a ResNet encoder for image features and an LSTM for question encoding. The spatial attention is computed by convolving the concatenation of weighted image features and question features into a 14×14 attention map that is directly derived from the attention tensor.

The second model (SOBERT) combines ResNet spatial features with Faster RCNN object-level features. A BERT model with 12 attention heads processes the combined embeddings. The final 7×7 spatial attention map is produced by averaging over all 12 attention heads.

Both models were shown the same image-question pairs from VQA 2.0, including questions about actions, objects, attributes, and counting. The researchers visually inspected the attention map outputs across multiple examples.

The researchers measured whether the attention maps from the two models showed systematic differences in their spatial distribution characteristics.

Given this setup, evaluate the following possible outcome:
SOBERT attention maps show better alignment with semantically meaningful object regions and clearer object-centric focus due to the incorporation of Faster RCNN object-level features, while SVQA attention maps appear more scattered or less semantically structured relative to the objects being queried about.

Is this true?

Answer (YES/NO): YES